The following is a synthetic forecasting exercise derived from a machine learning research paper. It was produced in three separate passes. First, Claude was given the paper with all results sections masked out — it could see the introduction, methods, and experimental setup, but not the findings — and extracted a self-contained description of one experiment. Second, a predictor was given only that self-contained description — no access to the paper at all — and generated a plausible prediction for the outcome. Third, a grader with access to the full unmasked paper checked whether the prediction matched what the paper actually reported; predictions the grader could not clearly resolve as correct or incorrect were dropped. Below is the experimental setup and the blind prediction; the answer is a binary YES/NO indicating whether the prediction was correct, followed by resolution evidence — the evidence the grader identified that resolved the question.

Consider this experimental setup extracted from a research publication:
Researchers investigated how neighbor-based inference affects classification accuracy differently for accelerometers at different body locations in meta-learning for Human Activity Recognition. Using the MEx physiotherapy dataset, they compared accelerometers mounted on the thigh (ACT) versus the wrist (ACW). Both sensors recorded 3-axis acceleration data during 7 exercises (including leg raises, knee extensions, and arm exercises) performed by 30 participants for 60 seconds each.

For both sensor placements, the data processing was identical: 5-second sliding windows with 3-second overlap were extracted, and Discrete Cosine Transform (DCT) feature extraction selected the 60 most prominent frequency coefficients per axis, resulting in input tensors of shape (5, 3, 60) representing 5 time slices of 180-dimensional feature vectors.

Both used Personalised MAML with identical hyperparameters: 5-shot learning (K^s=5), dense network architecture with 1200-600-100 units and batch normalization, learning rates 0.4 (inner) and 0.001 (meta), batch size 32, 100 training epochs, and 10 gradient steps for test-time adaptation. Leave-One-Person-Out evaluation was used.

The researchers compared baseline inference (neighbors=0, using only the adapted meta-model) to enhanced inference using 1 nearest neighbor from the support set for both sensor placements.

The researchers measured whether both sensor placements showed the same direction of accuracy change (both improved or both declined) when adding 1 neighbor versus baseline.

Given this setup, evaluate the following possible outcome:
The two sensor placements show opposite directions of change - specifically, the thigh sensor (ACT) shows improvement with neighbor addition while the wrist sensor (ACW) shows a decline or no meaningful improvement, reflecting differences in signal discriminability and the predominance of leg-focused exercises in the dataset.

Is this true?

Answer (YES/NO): YES